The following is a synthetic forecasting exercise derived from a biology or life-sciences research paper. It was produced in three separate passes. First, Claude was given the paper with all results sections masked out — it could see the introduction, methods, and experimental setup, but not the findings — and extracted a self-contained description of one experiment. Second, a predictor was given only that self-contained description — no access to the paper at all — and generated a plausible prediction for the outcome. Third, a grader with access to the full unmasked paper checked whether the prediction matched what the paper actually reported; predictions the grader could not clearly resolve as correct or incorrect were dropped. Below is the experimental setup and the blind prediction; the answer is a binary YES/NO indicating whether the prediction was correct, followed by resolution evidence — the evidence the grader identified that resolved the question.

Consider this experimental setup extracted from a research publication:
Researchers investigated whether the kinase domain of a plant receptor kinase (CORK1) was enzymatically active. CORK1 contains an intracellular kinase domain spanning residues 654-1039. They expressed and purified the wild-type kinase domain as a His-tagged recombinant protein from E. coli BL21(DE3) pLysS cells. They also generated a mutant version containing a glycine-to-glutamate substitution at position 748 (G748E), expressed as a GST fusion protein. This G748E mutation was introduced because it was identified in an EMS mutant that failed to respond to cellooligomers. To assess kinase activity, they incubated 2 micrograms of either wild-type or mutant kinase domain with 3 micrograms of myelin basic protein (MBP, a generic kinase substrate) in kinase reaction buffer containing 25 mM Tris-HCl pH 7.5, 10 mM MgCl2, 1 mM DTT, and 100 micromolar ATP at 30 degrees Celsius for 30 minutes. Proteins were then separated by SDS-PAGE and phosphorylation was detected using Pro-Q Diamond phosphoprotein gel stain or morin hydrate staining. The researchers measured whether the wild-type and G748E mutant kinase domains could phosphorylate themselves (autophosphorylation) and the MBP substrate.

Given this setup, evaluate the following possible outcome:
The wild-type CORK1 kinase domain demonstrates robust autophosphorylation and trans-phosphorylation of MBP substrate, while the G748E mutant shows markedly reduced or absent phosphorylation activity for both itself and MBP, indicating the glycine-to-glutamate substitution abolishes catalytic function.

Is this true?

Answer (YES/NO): YES